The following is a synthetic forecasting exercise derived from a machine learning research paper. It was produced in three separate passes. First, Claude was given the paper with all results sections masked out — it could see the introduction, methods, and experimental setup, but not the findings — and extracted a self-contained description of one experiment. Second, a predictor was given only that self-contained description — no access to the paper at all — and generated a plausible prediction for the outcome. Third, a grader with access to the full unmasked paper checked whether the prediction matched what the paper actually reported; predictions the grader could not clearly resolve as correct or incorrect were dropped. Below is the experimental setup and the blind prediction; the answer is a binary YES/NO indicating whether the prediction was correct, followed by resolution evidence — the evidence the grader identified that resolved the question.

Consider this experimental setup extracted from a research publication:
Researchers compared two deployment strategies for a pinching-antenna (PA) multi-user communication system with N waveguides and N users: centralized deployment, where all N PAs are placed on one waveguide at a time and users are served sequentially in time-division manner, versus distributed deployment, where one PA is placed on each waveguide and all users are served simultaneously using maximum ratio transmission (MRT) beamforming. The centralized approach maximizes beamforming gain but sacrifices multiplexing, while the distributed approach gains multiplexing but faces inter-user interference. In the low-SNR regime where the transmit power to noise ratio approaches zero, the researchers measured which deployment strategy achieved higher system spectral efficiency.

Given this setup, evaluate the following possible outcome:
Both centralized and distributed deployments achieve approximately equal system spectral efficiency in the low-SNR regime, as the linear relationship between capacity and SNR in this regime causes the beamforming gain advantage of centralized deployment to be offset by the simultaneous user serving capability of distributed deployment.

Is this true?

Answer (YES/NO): NO